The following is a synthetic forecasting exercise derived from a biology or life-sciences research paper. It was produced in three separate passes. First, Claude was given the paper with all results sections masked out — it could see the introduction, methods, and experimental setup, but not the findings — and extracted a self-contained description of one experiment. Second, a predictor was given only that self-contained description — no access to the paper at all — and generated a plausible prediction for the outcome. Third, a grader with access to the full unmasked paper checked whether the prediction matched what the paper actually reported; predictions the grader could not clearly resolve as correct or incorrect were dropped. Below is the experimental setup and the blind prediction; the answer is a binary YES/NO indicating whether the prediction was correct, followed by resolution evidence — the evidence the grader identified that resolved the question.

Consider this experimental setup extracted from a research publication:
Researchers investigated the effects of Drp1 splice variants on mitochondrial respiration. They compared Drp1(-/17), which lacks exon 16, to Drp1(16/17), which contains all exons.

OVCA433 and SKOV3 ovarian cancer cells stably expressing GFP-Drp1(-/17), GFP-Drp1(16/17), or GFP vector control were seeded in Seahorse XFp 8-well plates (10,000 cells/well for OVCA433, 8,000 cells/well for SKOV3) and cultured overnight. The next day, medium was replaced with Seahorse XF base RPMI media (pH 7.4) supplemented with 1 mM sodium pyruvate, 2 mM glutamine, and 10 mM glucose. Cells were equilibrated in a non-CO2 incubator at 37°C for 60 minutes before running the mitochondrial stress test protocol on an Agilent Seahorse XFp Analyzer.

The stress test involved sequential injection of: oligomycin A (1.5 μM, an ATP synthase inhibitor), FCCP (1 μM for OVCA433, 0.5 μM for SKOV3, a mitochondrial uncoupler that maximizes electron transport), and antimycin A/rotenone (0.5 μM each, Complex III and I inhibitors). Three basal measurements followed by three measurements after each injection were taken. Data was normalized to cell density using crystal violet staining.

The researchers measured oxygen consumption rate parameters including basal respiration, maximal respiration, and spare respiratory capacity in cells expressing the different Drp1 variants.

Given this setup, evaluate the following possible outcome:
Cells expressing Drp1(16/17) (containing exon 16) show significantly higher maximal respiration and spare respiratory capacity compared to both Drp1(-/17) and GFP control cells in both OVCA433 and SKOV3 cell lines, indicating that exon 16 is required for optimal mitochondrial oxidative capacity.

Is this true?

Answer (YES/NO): NO